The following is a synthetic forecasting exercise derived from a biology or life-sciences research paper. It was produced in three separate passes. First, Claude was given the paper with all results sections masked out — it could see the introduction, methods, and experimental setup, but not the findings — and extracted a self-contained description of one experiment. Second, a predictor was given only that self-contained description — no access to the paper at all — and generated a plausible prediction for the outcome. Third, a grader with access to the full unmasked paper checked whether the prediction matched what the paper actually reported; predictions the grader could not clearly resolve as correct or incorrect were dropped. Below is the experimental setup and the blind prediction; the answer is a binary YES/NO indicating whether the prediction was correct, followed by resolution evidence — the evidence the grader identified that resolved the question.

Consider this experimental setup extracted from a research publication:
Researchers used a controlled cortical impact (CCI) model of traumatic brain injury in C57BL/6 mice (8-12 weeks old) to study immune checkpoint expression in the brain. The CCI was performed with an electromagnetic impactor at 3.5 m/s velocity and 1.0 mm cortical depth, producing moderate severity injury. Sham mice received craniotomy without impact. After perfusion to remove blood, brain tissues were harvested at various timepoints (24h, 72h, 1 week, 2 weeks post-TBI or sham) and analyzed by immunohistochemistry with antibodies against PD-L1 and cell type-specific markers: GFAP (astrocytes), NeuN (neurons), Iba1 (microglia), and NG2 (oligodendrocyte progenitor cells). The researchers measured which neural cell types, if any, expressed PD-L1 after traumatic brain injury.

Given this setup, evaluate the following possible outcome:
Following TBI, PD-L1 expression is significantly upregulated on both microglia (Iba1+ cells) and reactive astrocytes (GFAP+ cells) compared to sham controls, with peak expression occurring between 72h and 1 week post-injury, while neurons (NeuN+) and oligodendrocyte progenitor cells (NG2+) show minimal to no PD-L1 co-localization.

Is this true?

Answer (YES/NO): NO